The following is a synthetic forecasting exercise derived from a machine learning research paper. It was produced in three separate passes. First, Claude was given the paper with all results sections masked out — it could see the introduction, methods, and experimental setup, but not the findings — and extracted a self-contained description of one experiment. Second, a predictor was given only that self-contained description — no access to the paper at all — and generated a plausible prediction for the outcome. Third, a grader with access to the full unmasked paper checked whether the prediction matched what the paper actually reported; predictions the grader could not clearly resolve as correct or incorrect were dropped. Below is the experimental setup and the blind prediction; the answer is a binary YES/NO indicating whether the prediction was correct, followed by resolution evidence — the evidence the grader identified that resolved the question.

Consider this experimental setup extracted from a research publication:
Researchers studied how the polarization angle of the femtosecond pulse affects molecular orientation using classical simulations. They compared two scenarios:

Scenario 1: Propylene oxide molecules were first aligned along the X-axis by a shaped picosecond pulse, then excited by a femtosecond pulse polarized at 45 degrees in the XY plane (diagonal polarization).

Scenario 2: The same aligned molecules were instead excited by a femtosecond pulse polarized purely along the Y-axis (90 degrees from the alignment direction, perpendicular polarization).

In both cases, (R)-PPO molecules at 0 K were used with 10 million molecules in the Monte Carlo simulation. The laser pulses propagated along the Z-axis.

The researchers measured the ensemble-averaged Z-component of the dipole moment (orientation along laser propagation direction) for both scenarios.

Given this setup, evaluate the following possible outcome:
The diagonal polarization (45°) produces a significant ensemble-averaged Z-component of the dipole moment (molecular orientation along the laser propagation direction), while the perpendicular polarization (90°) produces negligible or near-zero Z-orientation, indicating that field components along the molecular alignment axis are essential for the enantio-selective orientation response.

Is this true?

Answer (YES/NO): YES